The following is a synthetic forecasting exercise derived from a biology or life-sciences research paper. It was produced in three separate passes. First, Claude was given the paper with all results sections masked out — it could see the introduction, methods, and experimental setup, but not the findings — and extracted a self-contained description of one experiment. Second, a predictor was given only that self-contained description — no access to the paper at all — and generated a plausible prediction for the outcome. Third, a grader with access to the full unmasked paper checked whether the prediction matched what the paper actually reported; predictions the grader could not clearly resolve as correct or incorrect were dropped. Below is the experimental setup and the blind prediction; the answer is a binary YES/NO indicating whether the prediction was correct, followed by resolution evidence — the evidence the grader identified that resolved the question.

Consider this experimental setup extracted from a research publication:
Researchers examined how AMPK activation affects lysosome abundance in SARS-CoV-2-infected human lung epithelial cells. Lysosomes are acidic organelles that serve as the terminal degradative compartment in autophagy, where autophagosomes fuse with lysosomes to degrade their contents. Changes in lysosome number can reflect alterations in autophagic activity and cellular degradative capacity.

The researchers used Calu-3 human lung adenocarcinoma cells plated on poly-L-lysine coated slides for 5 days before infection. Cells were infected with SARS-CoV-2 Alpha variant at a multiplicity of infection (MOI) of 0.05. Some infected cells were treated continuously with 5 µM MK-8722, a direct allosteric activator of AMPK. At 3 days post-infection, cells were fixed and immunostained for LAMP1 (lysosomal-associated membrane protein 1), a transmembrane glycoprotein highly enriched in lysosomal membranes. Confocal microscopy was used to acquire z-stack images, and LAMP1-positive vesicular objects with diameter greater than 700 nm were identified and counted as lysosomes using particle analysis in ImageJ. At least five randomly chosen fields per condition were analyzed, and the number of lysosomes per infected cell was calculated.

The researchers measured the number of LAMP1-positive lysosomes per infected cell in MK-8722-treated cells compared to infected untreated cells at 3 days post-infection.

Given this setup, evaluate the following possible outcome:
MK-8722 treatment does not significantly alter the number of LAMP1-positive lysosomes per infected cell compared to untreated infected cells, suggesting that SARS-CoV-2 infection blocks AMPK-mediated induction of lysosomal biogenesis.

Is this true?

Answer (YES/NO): NO